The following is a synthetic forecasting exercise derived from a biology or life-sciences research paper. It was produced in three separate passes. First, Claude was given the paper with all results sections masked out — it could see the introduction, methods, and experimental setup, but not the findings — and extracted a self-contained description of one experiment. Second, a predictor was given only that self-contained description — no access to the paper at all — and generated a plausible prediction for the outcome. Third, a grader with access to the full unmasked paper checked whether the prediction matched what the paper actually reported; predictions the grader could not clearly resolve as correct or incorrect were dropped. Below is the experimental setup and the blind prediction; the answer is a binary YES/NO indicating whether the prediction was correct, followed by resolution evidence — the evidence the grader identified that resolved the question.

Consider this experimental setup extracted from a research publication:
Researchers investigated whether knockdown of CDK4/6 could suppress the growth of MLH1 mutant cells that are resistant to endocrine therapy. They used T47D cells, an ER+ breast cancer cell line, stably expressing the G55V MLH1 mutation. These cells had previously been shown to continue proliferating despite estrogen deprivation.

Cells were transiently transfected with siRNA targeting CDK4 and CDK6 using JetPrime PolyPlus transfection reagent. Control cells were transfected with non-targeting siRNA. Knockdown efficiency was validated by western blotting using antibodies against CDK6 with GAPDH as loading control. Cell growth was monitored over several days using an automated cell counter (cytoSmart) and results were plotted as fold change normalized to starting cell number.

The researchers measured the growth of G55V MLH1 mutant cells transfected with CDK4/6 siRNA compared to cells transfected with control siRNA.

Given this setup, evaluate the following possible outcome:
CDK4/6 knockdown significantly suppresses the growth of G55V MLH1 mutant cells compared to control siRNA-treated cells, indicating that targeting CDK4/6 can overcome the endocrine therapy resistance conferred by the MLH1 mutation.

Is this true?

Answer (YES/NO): YES